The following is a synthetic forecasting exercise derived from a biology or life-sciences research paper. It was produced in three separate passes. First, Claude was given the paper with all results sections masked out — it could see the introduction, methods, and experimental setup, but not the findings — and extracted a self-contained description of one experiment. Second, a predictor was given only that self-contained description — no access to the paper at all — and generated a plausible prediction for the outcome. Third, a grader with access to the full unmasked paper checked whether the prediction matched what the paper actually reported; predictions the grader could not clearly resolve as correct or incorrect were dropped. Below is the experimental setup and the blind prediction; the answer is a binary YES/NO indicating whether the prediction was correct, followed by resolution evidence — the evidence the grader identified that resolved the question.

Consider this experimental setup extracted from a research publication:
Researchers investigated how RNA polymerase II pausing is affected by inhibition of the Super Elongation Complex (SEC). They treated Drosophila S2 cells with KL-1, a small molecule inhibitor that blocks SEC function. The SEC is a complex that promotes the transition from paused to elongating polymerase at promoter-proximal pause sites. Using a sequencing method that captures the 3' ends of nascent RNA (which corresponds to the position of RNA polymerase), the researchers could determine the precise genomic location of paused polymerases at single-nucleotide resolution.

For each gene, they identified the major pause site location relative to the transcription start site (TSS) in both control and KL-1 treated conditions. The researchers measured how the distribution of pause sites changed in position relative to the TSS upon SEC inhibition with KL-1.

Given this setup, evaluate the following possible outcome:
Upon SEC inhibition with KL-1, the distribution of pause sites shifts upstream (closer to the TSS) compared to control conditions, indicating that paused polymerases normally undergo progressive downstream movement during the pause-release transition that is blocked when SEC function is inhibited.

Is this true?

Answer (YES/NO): YES